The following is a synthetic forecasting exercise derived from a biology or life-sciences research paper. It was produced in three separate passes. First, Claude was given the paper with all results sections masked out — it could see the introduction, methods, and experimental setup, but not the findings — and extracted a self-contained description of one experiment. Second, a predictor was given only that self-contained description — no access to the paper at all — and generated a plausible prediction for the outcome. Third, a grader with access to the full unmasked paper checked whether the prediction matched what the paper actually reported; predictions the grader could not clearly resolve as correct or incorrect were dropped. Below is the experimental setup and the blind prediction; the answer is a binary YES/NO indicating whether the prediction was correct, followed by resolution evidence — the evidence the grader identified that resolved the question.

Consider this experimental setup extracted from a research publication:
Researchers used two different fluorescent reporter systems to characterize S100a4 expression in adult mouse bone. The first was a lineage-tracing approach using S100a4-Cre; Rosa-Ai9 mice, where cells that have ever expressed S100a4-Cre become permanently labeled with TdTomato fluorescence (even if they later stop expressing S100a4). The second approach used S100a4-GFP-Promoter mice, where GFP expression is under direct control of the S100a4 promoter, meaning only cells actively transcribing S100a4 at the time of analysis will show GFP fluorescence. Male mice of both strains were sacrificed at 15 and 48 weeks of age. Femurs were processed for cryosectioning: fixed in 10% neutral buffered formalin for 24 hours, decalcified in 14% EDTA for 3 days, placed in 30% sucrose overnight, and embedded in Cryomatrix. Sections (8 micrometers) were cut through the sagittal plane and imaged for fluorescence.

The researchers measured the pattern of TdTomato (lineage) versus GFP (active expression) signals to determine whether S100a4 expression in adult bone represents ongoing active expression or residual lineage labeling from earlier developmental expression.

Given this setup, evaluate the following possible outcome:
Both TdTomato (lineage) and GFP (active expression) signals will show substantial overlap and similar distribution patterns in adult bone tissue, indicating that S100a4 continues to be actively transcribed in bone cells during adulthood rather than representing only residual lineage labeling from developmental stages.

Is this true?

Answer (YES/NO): NO